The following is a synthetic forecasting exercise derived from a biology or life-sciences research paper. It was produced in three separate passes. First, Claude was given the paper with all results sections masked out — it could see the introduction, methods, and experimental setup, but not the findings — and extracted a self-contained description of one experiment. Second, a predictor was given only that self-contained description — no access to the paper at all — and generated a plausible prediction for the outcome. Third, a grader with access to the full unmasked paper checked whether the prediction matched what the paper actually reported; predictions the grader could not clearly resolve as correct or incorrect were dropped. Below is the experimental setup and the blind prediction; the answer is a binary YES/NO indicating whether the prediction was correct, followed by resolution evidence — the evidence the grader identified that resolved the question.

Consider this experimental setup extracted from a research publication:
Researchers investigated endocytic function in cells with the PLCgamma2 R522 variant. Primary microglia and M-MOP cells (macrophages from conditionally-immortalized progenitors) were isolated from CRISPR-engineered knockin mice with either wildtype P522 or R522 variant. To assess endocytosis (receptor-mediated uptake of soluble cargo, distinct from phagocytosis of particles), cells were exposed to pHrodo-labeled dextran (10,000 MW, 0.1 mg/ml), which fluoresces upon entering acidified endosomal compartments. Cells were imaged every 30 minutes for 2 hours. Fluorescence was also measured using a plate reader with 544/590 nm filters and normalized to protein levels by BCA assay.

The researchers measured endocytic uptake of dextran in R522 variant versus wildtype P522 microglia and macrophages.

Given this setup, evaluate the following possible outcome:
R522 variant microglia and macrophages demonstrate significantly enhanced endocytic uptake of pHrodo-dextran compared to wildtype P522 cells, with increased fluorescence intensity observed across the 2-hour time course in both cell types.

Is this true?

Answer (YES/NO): YES